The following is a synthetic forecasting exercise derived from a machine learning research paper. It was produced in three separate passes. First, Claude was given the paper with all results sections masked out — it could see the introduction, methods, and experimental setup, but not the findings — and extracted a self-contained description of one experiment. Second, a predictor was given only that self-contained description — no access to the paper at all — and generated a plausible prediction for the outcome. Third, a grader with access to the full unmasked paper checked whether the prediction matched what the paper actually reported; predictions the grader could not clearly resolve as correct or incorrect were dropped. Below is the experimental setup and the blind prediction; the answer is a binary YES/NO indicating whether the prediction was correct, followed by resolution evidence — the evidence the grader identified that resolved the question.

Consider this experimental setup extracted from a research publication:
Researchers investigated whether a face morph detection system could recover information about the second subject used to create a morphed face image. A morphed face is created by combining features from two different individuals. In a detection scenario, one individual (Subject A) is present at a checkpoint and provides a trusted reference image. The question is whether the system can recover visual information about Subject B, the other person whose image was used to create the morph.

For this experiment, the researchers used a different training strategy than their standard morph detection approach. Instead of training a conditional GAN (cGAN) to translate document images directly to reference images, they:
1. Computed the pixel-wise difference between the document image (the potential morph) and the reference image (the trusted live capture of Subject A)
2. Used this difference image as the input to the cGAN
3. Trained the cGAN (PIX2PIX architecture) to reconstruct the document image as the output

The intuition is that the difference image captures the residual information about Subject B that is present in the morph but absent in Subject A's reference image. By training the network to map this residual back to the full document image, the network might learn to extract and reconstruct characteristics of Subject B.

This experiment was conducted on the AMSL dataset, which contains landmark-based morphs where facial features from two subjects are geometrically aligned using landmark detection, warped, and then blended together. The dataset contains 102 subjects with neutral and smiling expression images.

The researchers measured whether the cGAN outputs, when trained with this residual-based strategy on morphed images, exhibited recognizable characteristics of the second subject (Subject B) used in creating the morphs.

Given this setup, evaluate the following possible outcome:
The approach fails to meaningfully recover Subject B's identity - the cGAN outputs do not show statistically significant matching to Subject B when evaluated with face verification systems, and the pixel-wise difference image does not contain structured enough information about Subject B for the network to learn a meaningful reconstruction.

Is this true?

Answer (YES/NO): NO